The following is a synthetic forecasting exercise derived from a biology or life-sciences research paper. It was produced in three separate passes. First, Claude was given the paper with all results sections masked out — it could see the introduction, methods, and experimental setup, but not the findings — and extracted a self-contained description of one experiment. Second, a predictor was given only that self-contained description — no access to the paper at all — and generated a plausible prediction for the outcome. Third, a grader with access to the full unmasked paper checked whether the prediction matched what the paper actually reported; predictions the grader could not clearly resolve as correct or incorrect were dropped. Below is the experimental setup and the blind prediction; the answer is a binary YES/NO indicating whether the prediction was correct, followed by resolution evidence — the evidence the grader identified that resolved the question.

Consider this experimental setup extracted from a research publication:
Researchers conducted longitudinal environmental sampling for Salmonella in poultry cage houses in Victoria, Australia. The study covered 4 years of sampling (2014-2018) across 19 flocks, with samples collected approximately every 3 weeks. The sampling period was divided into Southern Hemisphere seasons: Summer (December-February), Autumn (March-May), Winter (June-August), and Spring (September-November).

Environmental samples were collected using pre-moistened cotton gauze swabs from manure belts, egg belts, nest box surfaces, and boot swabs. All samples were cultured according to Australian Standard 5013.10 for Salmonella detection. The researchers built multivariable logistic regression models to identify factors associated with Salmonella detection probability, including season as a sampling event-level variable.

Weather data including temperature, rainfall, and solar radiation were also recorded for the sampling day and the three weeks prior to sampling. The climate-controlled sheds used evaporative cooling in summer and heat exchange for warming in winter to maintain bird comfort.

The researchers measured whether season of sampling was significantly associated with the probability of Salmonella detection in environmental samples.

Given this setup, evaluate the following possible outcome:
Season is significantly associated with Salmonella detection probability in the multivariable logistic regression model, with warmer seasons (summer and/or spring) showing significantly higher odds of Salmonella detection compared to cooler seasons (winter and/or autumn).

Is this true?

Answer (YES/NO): NO